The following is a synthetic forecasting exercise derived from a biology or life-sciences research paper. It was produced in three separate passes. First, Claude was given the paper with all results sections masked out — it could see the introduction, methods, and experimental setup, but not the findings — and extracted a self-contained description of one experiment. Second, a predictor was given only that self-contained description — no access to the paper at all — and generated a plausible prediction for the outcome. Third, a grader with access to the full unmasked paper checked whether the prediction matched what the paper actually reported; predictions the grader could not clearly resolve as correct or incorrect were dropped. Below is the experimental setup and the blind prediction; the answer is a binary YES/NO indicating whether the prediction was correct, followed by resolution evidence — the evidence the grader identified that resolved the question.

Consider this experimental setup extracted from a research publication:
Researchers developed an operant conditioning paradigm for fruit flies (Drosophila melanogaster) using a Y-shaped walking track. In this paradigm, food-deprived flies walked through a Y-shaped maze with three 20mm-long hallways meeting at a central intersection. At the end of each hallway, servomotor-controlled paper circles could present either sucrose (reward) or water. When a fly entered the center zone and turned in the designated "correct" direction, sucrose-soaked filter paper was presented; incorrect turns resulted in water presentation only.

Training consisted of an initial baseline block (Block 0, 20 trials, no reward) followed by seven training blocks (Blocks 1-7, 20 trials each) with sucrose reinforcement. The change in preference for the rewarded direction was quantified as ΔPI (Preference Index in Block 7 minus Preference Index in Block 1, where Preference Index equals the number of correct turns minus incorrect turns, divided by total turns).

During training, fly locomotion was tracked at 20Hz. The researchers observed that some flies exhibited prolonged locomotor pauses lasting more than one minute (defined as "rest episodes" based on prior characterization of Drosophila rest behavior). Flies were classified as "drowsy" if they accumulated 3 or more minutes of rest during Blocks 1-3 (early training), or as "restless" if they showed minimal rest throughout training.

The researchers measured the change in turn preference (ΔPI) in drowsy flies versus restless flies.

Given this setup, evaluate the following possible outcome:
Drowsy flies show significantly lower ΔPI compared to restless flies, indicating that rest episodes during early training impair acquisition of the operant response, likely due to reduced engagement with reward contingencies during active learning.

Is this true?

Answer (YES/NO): NO